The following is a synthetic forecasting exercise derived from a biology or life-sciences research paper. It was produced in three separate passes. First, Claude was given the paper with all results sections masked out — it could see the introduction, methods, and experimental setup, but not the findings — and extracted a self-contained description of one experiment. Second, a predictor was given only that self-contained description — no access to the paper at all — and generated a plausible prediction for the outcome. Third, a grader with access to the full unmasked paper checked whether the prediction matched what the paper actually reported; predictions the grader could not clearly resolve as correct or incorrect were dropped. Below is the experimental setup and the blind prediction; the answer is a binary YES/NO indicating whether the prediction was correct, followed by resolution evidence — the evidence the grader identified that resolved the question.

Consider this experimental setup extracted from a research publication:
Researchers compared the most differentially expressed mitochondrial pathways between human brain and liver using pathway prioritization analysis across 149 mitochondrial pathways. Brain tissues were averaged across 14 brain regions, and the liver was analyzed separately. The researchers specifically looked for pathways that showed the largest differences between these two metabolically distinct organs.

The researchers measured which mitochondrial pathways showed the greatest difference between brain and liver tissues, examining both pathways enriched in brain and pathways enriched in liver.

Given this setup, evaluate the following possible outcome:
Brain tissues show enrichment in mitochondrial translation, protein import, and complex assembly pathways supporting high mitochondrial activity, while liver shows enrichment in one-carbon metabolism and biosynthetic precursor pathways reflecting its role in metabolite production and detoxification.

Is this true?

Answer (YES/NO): NO